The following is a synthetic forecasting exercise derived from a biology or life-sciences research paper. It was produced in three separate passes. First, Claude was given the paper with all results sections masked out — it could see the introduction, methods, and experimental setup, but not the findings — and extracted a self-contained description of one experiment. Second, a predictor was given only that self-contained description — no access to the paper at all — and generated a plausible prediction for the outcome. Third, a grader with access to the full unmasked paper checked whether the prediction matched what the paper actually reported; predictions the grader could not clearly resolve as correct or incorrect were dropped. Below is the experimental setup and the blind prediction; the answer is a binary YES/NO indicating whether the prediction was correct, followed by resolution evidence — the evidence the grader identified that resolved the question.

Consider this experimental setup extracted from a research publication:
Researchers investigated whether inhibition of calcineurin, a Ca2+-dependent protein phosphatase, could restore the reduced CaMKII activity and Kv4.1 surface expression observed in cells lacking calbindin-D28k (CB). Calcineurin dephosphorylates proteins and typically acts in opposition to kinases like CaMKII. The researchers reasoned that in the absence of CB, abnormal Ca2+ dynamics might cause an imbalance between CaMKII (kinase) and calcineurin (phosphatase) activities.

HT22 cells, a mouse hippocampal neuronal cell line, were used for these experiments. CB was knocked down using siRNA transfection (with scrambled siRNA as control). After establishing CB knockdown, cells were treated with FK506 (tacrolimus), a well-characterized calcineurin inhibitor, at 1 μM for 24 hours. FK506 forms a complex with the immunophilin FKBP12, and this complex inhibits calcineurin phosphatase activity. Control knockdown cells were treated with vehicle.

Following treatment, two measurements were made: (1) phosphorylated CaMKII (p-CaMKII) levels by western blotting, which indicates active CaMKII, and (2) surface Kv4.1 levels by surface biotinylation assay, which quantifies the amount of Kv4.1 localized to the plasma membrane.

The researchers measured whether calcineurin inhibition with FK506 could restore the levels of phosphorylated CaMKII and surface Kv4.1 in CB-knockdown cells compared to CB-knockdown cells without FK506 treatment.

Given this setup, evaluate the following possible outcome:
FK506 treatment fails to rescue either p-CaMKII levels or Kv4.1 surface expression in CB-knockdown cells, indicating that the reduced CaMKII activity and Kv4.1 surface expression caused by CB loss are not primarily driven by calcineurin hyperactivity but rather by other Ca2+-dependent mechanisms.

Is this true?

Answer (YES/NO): NO